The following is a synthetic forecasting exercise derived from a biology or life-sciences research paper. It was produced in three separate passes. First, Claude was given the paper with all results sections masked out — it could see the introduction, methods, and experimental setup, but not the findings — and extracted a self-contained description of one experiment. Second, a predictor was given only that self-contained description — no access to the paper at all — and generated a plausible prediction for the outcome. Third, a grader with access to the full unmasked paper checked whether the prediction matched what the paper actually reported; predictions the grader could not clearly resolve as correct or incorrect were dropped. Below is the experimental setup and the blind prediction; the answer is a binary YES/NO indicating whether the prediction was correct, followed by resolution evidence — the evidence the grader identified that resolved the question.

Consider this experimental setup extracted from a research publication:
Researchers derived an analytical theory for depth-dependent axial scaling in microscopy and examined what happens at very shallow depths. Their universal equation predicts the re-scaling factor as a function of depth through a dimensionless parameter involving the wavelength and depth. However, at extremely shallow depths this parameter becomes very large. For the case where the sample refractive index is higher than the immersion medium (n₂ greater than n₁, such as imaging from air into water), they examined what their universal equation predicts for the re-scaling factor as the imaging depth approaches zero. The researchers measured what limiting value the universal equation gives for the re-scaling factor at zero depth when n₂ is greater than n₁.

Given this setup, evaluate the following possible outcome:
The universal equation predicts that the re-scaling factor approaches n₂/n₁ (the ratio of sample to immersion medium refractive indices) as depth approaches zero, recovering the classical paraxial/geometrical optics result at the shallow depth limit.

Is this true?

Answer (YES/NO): NO